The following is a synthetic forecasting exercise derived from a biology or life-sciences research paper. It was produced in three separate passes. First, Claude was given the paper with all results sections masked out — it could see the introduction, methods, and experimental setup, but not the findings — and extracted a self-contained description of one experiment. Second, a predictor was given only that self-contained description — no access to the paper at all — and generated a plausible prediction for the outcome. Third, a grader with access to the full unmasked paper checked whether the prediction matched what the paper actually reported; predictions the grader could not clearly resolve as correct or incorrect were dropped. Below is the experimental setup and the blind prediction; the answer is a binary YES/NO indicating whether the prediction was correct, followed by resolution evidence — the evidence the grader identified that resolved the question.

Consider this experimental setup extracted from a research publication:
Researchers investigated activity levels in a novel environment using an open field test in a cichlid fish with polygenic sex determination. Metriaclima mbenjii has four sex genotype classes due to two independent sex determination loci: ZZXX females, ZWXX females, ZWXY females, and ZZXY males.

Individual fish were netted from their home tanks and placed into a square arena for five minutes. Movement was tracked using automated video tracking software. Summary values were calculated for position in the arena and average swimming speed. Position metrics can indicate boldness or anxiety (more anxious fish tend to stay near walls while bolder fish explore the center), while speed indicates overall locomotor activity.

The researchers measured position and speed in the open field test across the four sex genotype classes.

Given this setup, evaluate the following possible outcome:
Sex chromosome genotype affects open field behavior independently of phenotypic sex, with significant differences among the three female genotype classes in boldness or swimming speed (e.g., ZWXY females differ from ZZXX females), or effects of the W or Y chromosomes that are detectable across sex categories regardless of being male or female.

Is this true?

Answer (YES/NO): NO